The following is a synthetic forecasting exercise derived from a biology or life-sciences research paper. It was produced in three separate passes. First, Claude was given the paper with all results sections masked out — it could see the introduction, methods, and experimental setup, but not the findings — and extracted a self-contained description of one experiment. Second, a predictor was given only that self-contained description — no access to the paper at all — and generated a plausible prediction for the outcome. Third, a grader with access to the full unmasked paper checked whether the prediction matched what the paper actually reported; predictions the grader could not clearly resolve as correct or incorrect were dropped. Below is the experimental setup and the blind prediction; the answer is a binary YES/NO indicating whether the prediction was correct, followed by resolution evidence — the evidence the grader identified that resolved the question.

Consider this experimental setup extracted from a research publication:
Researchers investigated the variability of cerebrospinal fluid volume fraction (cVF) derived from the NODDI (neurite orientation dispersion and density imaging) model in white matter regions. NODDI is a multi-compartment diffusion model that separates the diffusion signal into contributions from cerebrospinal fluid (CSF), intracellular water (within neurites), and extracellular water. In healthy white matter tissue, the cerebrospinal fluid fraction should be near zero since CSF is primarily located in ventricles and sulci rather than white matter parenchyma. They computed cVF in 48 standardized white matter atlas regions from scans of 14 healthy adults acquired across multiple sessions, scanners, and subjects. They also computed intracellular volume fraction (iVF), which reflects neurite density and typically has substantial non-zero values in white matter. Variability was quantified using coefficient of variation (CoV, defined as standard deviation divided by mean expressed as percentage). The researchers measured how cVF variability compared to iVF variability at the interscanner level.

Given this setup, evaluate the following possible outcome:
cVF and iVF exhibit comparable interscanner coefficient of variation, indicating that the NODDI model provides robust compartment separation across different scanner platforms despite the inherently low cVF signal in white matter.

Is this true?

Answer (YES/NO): NO